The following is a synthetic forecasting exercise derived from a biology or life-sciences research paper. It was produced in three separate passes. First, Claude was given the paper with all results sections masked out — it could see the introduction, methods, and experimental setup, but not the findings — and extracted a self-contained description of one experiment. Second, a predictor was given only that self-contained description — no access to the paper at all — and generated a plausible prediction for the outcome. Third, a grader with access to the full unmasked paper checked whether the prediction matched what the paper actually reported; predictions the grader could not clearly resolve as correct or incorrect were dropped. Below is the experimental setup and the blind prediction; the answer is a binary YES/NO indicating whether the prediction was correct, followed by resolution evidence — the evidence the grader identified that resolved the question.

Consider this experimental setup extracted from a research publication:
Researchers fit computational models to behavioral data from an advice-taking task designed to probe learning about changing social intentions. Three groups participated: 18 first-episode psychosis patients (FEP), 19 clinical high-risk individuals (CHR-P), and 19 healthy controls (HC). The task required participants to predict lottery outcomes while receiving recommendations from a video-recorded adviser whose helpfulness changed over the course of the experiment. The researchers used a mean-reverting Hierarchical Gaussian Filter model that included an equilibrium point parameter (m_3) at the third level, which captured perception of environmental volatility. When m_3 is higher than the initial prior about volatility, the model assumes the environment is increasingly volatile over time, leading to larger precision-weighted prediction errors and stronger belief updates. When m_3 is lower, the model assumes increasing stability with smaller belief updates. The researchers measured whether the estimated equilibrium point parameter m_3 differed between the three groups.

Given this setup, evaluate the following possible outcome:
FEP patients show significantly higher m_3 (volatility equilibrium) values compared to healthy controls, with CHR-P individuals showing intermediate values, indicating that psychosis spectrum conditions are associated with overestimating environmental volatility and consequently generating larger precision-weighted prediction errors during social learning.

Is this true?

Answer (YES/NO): NO